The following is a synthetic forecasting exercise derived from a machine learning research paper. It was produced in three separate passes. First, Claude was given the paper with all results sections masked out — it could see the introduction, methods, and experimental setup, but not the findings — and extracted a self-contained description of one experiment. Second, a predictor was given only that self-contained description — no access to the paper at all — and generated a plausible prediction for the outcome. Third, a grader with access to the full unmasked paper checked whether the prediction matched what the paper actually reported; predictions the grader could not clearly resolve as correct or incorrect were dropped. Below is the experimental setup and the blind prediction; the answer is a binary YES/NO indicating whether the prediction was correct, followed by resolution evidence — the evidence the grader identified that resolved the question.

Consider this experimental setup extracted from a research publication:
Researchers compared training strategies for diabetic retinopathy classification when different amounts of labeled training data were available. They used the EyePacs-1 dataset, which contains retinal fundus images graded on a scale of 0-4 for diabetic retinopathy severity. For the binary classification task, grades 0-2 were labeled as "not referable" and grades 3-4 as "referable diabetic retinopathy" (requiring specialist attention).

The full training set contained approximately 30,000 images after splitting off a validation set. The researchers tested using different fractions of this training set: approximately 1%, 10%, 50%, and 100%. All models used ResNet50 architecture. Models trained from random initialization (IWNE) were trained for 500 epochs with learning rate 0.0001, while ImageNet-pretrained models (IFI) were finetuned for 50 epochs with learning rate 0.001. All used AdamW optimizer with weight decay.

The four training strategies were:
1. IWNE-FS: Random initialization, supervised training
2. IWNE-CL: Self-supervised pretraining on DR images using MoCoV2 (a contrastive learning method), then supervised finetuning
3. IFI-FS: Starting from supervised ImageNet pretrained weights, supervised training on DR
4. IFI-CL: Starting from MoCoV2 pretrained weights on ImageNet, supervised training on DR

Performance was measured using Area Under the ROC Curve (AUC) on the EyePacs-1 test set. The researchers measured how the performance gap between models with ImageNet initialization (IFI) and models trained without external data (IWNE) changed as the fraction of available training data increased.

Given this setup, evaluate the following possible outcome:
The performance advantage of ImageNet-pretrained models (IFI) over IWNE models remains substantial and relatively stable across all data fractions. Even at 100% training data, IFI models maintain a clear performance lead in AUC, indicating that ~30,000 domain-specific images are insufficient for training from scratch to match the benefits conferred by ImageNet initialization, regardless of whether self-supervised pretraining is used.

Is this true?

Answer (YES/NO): NO